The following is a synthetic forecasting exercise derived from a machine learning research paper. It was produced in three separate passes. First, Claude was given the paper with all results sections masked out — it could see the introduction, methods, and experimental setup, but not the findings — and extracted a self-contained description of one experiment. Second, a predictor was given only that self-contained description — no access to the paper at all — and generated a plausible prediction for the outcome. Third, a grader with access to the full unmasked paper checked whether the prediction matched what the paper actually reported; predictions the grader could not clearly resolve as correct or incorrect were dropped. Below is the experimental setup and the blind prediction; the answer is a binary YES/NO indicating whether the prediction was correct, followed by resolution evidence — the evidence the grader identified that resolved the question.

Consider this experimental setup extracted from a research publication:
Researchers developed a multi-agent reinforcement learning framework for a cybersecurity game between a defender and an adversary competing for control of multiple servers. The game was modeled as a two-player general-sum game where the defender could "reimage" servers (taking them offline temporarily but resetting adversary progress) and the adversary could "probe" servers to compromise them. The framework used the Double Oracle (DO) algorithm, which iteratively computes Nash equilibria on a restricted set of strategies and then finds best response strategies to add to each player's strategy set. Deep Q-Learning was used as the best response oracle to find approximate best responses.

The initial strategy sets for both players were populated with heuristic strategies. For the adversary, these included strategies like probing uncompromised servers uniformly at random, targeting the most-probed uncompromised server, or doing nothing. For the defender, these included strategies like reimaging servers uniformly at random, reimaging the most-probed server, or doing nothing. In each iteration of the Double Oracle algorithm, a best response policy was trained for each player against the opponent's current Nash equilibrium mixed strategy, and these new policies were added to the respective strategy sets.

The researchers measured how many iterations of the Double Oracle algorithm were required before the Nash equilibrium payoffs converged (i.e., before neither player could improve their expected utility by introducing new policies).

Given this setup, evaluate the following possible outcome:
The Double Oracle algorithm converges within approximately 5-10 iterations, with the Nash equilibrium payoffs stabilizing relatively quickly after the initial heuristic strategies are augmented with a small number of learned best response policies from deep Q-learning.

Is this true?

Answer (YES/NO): YES